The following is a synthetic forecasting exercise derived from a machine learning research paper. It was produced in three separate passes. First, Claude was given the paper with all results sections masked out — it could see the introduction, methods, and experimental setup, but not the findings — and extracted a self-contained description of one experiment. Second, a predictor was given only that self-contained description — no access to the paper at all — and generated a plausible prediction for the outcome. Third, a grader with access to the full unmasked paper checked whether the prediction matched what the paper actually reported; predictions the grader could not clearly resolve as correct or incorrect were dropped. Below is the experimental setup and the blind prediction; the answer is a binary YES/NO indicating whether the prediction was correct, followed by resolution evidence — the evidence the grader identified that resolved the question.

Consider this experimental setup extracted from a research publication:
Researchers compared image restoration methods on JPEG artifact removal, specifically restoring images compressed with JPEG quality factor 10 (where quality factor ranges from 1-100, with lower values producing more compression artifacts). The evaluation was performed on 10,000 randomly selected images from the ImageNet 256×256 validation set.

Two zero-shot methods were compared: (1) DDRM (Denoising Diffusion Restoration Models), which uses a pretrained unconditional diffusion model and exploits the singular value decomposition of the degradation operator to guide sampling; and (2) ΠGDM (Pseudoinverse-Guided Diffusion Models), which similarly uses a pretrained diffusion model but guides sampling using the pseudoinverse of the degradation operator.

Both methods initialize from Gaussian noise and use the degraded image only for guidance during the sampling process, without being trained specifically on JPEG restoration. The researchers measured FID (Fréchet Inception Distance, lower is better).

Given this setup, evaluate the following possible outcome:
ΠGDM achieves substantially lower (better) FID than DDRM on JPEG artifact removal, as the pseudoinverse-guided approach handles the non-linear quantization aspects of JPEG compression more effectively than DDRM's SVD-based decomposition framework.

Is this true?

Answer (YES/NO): YES